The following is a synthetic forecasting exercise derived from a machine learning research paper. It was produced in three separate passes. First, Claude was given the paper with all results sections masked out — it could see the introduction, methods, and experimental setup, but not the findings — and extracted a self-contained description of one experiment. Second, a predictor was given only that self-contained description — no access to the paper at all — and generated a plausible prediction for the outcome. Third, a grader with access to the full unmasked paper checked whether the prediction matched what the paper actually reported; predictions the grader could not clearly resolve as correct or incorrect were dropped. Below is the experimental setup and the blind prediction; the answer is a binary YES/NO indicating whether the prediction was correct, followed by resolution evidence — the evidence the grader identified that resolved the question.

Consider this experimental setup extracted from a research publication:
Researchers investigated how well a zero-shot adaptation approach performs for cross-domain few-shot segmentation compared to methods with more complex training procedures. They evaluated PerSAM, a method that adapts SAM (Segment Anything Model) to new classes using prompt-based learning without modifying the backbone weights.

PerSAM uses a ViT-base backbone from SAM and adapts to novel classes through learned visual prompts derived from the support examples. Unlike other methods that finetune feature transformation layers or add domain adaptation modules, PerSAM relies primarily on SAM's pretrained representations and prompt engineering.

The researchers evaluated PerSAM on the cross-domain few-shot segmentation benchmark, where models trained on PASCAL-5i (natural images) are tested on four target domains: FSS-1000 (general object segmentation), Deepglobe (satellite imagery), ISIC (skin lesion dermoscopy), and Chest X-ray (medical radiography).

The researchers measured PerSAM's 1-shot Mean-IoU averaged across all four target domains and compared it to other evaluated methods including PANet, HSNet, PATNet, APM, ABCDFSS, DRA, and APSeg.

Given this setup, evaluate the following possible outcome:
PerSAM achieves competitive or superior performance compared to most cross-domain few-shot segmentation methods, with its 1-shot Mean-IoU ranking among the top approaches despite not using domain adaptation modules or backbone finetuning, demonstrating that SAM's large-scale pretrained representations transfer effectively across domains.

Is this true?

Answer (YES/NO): NO